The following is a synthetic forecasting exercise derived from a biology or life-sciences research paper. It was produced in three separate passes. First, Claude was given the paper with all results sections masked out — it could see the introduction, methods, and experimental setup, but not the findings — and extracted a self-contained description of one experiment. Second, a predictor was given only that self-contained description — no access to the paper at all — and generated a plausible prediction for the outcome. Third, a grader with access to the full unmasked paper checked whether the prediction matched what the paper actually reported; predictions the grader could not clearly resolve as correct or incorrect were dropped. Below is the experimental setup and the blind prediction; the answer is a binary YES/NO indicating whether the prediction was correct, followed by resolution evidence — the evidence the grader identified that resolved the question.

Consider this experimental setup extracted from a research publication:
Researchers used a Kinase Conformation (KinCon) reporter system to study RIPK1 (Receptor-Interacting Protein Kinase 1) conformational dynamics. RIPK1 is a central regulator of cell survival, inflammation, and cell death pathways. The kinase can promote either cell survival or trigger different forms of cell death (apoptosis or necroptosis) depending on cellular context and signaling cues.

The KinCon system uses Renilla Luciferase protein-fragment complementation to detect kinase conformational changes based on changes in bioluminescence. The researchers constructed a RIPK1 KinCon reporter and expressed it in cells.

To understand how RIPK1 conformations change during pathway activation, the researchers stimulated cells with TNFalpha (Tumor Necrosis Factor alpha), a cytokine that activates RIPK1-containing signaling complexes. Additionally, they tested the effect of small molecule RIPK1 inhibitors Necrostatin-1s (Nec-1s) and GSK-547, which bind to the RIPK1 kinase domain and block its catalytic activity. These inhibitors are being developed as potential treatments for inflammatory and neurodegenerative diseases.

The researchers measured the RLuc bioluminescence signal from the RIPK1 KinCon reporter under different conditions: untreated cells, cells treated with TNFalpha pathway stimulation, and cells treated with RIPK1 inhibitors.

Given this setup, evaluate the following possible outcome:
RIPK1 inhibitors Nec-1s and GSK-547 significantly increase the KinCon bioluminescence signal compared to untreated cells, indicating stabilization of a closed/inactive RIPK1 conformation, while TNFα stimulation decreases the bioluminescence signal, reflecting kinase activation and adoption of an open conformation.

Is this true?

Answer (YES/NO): YES